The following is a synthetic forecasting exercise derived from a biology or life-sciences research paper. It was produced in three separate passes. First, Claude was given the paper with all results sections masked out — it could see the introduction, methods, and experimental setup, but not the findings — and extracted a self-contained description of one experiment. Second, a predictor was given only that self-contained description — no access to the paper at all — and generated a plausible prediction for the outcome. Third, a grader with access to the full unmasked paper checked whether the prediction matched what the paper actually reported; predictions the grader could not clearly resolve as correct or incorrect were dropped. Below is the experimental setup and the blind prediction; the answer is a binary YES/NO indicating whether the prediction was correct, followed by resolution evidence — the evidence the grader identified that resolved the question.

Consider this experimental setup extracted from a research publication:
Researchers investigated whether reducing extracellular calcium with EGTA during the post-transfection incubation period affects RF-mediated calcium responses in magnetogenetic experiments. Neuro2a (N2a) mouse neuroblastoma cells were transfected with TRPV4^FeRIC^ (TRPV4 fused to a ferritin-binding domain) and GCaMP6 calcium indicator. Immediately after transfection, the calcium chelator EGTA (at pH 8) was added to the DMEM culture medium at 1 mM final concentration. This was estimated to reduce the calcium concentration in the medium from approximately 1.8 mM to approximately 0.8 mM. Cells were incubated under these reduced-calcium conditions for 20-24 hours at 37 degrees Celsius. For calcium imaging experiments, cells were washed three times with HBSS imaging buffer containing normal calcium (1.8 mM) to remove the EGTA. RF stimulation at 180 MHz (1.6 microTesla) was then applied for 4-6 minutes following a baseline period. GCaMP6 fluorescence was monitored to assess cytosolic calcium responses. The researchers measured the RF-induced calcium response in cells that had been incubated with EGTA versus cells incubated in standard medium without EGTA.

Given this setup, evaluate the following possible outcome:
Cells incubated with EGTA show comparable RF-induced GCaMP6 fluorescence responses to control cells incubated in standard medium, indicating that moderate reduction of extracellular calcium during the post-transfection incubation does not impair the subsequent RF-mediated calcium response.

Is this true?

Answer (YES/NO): NO